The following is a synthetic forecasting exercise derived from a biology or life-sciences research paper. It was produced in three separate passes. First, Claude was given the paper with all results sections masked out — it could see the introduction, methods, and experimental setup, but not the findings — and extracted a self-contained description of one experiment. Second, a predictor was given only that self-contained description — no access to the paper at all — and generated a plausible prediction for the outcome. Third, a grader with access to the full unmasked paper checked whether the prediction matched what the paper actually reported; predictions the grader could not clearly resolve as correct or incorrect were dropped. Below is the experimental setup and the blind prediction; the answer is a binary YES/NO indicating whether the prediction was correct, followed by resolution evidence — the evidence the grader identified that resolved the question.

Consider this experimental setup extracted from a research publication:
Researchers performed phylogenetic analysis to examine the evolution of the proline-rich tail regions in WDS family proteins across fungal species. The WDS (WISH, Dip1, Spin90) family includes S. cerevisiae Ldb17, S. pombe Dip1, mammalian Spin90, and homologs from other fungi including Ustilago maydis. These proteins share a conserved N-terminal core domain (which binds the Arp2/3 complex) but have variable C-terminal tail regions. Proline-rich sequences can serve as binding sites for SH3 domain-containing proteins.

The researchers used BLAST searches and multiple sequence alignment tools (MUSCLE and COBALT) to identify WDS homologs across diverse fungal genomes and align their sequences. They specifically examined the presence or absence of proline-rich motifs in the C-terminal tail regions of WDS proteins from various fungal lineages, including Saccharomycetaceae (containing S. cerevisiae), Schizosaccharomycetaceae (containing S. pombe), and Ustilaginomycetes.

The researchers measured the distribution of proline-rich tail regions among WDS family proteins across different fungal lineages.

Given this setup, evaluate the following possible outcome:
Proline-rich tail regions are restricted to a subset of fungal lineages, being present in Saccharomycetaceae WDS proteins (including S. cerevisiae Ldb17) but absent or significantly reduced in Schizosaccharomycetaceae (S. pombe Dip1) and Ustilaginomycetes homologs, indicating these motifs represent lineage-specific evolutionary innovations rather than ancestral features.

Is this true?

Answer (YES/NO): NO